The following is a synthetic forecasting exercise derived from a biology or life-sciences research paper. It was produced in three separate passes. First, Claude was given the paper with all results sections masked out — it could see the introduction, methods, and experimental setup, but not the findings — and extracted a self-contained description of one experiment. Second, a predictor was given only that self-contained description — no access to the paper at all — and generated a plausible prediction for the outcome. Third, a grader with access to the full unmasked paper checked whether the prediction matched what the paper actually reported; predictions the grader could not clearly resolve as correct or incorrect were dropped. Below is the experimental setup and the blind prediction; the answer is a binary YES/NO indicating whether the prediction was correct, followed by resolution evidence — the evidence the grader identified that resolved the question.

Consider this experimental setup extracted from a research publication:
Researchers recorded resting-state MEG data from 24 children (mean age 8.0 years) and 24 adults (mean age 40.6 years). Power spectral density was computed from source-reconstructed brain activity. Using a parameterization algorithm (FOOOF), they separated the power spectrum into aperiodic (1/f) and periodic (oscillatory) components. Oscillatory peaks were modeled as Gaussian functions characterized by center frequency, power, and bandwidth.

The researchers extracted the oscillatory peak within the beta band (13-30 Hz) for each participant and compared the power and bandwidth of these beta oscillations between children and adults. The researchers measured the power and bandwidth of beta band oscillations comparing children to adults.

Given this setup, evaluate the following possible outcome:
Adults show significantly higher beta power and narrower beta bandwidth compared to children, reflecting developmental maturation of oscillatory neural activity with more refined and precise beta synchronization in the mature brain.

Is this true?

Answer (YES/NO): NO